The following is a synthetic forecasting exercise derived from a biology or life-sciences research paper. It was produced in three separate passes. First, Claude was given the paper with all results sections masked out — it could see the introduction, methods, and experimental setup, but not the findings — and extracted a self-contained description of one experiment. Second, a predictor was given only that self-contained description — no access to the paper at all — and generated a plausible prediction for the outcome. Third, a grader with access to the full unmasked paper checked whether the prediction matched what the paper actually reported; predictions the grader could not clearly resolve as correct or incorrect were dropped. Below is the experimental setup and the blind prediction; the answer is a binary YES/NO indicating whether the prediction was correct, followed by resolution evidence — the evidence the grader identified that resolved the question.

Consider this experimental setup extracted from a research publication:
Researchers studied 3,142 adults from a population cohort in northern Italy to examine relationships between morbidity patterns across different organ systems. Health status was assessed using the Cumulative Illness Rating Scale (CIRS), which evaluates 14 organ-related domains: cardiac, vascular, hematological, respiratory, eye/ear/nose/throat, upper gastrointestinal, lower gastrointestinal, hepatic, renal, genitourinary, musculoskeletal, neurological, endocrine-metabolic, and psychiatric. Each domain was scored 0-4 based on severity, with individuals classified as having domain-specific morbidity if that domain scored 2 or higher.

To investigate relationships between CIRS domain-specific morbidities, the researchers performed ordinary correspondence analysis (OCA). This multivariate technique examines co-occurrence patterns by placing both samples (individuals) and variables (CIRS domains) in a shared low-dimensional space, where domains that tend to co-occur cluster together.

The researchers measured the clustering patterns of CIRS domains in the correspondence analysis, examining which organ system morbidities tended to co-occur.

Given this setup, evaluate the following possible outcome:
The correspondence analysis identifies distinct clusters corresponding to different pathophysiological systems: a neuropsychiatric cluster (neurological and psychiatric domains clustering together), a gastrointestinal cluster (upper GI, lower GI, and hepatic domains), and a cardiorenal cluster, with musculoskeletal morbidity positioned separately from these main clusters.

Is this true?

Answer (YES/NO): NO